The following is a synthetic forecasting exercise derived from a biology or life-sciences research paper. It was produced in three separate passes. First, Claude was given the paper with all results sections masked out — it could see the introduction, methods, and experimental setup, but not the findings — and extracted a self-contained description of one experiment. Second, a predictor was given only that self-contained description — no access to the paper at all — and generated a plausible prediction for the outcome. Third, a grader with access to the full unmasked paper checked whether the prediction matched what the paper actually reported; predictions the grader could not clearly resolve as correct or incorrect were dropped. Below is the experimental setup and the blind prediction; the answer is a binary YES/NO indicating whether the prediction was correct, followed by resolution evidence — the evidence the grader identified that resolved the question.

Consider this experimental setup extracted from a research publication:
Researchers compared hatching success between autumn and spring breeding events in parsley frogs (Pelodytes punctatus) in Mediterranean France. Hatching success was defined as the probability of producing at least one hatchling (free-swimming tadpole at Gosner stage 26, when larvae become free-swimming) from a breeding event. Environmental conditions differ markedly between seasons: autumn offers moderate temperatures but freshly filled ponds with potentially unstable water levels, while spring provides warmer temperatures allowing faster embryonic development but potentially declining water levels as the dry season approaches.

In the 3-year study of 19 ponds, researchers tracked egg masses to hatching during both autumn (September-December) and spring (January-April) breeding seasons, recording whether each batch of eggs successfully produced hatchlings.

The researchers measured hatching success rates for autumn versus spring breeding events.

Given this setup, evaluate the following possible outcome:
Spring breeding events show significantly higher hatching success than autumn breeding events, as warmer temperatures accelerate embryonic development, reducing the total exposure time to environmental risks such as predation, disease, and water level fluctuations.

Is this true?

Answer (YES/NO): NO